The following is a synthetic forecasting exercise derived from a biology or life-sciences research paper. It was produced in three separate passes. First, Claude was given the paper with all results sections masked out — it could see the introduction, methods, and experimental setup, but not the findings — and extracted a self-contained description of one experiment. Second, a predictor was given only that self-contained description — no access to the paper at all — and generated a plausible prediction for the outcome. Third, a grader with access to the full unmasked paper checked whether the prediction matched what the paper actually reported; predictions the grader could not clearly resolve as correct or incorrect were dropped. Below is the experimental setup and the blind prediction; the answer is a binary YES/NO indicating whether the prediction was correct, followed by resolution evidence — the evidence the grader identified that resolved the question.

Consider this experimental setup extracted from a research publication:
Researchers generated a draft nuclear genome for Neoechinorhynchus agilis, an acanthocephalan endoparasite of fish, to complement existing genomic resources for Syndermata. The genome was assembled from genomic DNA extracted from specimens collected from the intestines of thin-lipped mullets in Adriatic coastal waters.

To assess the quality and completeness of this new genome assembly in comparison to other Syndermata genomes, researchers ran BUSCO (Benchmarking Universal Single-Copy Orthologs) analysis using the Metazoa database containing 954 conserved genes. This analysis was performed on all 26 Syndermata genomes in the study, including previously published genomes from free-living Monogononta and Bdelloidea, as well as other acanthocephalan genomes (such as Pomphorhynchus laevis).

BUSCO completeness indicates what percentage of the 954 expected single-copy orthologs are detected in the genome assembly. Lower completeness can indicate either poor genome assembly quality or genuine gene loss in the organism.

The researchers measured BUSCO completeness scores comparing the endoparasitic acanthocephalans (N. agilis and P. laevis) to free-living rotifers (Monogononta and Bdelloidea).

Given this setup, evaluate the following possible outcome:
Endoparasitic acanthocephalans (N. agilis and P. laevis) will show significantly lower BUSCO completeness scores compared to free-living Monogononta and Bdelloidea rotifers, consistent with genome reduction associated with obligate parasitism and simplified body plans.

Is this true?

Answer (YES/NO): YES